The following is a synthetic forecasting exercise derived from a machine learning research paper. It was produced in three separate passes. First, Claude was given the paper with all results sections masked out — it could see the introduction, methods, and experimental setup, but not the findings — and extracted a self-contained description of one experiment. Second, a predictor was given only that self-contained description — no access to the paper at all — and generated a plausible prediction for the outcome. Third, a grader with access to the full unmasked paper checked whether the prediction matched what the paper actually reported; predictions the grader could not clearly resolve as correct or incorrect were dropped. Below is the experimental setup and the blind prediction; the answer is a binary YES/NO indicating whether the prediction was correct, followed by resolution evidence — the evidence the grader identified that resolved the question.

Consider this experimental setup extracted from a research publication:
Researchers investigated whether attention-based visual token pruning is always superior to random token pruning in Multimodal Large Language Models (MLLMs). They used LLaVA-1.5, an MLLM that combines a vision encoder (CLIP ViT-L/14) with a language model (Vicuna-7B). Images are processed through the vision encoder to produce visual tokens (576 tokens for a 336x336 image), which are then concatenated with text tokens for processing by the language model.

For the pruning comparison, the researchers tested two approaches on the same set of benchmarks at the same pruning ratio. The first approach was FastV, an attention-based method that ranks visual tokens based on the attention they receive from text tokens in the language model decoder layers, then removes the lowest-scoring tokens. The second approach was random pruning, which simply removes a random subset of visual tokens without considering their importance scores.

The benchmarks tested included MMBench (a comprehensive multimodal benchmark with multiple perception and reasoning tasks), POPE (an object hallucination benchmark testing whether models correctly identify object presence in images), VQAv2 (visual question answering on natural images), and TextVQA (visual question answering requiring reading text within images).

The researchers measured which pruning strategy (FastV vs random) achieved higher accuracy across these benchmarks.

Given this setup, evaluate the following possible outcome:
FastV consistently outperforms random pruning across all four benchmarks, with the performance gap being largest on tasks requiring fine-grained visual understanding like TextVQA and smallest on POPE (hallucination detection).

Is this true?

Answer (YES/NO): NO